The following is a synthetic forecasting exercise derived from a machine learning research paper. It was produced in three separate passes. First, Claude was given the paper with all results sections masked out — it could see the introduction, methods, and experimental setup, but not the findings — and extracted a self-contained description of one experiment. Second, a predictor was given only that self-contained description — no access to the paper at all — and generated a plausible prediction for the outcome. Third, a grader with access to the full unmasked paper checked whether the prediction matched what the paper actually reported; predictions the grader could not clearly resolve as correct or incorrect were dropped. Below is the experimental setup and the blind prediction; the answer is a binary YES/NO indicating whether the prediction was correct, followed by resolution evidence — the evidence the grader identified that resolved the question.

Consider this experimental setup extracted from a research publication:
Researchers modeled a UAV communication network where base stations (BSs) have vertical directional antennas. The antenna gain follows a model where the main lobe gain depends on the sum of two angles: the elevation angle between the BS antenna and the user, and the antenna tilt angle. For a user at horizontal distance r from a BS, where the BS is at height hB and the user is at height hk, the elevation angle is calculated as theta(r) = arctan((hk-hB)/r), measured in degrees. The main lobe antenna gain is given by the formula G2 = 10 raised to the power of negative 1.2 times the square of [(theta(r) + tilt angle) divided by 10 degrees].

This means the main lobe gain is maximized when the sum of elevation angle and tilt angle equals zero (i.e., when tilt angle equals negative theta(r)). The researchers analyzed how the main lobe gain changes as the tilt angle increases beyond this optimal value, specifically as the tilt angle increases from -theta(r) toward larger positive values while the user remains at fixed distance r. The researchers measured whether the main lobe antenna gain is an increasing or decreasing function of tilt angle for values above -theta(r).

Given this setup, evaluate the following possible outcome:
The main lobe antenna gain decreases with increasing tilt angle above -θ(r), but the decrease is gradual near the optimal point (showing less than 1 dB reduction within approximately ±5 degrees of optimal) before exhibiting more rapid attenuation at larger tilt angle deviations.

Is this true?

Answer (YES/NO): NO